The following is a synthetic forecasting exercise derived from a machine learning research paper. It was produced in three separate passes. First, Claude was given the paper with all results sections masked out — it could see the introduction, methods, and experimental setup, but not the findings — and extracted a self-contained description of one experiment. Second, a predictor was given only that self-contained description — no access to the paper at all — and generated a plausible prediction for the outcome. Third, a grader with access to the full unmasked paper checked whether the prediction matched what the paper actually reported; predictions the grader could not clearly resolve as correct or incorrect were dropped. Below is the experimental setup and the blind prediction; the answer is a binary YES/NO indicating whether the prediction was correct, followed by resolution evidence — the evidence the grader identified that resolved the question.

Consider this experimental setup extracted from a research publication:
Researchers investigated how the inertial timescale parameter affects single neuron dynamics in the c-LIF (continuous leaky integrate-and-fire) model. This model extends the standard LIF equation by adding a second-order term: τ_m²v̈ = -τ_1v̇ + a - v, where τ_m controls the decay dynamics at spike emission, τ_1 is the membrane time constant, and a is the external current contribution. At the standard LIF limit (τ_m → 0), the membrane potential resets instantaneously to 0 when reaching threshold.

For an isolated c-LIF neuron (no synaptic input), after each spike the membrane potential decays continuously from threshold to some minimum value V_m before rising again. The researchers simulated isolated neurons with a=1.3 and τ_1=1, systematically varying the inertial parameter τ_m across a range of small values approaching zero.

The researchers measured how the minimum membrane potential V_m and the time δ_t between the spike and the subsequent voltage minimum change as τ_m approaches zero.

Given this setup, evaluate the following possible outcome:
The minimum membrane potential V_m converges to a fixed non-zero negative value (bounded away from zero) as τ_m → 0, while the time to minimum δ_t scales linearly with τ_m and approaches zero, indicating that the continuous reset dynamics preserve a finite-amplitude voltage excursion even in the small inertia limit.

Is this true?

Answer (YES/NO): NO